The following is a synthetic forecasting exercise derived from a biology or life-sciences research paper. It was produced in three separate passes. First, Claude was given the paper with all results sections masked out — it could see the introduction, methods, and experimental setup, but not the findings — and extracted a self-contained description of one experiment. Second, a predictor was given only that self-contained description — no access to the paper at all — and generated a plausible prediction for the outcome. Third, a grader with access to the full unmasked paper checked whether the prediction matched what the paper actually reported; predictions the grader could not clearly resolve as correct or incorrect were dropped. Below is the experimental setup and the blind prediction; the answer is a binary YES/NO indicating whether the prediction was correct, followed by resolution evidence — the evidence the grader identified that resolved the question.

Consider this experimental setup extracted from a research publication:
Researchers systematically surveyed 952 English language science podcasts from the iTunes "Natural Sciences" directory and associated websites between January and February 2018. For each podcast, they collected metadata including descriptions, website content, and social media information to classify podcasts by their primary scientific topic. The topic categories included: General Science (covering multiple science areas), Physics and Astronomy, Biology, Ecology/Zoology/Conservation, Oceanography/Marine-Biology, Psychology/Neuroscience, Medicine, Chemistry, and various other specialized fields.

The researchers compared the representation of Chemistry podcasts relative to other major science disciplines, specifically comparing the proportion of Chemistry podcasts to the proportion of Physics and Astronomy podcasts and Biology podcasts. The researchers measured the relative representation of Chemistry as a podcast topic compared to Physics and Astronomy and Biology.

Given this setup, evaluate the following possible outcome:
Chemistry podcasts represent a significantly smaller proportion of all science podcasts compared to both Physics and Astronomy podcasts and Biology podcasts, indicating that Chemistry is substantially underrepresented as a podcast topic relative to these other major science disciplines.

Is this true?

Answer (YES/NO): YES